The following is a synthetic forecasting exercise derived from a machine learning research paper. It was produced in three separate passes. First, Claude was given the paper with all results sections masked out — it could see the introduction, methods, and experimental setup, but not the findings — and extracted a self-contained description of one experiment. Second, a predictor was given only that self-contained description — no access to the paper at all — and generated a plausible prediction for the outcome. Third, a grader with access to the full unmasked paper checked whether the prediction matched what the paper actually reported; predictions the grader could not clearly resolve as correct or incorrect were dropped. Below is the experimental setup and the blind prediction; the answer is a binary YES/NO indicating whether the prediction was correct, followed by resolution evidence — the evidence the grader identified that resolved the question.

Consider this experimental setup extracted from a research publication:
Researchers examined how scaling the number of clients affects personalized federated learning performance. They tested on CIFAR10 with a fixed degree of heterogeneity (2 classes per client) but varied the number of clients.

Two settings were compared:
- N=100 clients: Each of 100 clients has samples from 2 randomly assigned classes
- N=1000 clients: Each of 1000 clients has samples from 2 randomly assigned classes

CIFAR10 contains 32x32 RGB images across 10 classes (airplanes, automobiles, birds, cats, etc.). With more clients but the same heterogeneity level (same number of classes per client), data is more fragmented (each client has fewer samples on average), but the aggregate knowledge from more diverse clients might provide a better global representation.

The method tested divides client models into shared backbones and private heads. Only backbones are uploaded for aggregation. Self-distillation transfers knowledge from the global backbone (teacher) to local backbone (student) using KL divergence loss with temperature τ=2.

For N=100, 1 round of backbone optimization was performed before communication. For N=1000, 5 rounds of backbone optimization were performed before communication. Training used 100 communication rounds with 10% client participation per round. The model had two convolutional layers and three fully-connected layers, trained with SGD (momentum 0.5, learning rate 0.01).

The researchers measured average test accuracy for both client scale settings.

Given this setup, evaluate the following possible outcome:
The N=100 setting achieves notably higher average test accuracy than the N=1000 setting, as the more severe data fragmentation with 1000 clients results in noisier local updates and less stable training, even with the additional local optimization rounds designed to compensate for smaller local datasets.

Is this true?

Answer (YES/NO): YES